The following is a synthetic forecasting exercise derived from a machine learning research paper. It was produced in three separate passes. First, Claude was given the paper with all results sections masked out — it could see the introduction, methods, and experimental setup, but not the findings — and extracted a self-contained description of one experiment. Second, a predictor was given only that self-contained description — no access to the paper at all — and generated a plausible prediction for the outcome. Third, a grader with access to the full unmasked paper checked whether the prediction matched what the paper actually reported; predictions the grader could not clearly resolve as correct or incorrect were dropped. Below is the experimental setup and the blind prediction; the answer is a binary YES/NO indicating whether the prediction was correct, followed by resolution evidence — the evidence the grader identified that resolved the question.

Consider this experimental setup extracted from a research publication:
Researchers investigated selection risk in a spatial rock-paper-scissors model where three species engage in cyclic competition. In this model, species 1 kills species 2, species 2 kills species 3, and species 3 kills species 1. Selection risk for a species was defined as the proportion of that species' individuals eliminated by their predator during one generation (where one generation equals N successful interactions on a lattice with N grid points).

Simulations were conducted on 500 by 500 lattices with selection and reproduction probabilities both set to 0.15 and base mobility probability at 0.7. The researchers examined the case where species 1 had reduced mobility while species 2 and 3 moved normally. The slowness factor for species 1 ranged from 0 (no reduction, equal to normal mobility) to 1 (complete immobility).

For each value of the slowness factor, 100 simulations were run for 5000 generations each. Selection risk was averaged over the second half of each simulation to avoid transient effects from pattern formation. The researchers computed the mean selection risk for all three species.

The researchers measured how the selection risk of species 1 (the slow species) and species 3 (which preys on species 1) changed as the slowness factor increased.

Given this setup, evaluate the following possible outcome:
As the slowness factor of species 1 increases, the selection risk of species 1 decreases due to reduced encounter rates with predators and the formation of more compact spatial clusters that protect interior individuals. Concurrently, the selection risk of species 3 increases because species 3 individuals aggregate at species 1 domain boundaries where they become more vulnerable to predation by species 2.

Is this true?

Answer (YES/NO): NO